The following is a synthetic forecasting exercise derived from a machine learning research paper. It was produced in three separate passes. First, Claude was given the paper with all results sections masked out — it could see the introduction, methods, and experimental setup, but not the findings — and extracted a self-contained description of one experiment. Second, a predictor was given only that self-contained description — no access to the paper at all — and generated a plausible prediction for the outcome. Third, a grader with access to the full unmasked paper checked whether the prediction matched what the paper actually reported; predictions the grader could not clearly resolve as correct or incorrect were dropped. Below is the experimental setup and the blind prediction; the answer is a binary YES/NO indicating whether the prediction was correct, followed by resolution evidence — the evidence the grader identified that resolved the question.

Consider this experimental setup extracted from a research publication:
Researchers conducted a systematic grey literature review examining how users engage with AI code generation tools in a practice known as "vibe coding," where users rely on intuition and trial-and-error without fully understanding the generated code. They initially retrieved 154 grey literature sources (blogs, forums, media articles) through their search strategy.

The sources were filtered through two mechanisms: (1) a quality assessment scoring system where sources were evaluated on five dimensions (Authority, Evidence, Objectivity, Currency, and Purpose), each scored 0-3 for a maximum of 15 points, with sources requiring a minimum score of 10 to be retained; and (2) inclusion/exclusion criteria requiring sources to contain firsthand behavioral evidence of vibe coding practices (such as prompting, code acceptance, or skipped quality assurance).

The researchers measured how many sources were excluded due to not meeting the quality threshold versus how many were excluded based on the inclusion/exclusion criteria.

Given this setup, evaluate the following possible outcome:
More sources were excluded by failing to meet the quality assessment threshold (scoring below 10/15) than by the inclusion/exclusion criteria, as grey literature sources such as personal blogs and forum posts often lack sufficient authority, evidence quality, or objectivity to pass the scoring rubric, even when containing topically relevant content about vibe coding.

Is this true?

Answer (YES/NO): YES